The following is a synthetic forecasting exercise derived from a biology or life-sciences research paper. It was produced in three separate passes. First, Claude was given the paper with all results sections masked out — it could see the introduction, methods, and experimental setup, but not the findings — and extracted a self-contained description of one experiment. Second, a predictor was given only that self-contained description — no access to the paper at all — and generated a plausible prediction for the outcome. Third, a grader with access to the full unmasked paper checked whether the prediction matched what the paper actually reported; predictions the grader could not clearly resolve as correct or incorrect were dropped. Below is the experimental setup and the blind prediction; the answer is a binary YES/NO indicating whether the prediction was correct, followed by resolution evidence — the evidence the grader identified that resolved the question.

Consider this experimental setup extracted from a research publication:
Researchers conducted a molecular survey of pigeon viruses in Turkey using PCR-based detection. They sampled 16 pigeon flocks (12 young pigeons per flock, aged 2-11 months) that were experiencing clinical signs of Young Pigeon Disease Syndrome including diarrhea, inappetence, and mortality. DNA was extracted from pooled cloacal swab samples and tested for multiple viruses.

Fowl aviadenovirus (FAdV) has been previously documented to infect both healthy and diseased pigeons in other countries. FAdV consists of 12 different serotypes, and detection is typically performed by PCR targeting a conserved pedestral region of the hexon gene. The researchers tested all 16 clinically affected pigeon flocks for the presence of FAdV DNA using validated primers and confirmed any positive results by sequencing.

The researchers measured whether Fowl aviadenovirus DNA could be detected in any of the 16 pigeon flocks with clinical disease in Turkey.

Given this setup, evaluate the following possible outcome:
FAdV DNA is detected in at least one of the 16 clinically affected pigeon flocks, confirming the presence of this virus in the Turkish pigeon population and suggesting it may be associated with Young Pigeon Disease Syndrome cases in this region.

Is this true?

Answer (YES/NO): NO